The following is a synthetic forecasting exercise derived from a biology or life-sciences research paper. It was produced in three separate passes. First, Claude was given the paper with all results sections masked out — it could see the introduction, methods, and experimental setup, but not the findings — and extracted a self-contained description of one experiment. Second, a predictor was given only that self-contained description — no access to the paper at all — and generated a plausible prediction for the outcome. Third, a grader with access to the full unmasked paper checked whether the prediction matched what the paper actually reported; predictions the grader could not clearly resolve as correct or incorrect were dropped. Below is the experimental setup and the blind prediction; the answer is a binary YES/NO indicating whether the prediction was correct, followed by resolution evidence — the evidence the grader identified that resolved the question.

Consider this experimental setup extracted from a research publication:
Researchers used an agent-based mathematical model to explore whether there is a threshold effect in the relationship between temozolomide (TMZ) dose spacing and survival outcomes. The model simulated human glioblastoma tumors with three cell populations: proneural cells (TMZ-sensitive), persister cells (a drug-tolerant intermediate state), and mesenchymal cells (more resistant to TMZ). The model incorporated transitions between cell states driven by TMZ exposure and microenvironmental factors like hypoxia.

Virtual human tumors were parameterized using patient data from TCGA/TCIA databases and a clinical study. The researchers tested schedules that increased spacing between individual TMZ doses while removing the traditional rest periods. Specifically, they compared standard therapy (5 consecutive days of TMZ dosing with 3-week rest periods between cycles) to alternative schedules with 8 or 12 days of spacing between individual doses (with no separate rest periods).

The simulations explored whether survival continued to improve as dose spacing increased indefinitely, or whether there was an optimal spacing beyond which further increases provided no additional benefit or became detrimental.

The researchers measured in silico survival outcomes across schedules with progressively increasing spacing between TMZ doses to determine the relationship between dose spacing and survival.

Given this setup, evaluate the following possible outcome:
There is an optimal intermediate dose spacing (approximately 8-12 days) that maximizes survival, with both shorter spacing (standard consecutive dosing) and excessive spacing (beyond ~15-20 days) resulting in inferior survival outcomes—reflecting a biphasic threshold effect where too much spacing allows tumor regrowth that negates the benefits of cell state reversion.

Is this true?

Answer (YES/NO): NO